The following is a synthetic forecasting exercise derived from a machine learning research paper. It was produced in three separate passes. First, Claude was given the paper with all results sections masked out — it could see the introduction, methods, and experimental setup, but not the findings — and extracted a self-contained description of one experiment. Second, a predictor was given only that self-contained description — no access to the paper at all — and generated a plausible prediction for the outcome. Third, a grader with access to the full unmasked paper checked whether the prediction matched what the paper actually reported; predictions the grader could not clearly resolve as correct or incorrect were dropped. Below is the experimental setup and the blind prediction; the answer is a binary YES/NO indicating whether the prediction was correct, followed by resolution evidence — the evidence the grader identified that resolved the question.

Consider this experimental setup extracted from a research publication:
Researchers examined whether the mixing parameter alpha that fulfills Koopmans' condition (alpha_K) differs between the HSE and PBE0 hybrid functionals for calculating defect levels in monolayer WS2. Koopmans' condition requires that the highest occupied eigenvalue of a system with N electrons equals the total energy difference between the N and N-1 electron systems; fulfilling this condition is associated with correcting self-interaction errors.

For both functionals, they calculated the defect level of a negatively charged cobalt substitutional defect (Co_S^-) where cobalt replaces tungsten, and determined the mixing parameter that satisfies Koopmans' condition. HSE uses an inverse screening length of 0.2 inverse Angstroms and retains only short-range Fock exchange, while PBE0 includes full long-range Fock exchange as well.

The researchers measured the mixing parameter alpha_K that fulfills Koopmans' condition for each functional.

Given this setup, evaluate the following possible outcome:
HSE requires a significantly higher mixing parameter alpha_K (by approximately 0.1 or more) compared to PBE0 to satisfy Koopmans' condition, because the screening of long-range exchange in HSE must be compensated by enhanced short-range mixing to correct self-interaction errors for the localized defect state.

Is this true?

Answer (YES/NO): NO